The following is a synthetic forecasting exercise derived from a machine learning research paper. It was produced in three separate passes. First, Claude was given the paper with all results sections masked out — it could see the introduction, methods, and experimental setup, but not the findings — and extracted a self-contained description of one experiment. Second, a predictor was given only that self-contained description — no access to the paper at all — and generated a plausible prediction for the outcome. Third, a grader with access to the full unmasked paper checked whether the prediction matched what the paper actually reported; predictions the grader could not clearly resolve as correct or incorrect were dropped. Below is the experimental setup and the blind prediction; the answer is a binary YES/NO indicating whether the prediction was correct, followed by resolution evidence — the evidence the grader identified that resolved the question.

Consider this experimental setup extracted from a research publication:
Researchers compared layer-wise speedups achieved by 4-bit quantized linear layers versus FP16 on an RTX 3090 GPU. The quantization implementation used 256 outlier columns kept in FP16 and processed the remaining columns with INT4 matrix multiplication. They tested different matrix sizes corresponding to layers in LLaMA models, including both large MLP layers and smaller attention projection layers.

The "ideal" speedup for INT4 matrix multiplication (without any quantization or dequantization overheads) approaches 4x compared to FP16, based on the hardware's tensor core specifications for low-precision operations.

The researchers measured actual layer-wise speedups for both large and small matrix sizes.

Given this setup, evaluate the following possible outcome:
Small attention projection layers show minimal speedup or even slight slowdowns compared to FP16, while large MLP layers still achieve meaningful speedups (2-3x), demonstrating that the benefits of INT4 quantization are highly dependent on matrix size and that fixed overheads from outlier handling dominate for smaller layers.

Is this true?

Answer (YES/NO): NO